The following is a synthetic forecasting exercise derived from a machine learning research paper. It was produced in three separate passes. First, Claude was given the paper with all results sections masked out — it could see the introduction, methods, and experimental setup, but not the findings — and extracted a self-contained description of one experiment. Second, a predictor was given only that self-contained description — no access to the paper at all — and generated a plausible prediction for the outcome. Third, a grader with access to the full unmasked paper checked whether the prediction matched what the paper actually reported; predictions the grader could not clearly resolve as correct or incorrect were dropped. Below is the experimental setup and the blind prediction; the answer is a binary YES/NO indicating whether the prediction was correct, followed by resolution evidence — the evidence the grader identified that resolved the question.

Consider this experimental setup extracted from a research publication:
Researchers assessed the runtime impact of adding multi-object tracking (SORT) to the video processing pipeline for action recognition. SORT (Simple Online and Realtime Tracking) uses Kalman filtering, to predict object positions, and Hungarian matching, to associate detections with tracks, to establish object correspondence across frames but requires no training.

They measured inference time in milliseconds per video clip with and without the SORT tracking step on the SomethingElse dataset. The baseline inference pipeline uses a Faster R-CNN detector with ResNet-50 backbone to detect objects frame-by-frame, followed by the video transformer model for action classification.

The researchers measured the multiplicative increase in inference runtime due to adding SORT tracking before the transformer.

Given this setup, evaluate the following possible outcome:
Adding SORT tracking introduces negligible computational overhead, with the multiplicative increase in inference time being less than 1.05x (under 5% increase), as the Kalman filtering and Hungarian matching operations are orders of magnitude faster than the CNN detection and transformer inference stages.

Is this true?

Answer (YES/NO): NO